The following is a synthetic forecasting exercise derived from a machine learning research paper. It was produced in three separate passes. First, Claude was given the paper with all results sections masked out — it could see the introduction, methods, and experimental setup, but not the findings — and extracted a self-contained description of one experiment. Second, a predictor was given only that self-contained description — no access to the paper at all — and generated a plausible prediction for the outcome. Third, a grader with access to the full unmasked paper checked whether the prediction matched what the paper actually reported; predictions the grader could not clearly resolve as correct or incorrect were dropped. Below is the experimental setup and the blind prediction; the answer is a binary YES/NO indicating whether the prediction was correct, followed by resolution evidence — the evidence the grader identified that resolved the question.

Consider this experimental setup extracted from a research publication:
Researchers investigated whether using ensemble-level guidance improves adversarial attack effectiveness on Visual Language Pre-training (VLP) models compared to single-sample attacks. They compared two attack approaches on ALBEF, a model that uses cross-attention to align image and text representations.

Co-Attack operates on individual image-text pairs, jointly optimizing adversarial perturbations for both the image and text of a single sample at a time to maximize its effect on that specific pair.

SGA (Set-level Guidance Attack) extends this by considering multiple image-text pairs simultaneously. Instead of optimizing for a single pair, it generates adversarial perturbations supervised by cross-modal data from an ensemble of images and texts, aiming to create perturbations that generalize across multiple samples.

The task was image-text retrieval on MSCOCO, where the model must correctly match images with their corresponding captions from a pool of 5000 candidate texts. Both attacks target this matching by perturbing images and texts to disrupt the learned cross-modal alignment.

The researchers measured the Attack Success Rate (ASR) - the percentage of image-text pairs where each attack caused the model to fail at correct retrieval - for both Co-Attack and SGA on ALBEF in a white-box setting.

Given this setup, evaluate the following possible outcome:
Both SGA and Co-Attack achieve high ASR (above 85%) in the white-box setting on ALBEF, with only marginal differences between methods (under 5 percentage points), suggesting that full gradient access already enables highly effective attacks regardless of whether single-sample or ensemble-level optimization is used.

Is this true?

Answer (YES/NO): NO